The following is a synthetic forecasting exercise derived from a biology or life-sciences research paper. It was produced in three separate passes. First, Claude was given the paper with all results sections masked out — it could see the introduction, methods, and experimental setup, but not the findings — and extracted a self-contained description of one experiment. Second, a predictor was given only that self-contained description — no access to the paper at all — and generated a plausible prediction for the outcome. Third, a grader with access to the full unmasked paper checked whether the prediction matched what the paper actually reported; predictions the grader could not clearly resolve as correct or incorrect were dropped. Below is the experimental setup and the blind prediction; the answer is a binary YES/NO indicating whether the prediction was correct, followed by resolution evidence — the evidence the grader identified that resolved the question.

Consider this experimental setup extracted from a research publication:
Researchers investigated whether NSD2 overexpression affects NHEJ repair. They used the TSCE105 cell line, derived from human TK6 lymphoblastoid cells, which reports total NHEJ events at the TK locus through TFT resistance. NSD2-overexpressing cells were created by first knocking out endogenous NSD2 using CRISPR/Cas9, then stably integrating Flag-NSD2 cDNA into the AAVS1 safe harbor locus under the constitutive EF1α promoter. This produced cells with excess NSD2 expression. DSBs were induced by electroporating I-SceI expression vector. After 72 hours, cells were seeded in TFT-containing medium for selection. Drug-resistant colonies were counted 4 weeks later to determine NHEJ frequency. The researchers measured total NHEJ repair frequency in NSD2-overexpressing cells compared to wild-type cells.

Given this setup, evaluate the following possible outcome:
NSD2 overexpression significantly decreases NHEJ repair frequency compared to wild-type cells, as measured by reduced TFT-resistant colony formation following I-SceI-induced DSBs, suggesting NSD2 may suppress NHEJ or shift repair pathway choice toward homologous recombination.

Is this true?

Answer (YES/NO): NO